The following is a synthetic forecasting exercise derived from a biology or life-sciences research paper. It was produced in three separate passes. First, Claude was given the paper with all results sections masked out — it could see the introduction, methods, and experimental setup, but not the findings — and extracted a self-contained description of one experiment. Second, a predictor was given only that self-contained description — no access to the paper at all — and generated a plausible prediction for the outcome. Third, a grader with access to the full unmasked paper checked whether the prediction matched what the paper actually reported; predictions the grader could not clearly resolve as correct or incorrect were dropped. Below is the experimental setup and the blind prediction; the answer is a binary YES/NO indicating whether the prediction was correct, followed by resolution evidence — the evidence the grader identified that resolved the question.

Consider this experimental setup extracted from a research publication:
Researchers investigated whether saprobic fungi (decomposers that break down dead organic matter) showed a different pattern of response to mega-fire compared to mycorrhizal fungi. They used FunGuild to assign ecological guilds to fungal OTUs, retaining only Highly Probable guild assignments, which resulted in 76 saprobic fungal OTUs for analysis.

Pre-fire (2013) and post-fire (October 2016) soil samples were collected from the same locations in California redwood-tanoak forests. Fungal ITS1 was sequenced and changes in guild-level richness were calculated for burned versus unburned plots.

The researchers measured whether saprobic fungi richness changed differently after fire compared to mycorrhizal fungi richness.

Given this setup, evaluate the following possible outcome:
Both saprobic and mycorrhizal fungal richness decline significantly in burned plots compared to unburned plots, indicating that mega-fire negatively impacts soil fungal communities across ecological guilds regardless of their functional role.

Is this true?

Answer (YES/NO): YES